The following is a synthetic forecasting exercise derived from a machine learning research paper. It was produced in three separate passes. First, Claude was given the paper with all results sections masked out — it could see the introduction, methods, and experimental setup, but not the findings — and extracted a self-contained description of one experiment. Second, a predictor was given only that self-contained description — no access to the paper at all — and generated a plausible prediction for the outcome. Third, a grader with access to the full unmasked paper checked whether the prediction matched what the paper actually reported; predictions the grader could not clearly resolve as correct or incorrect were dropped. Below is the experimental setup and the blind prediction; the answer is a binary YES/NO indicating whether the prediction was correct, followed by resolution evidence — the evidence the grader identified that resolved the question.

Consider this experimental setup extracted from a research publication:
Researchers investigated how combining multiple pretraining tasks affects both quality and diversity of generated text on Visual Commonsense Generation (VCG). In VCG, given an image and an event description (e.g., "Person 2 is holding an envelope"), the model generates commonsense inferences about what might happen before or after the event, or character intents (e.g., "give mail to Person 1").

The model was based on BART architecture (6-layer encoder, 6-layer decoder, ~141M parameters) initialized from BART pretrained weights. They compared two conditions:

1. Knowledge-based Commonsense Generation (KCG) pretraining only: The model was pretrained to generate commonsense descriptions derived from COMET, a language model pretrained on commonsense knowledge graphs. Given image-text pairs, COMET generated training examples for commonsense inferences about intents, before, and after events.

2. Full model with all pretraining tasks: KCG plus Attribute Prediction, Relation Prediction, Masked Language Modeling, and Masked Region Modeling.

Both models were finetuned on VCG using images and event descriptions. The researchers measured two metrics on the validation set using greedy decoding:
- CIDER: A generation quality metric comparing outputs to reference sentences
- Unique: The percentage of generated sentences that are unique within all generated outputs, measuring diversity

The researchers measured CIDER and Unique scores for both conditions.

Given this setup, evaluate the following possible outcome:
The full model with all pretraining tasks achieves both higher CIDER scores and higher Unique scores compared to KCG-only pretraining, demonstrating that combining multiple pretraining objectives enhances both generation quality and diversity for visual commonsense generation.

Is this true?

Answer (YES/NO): NO